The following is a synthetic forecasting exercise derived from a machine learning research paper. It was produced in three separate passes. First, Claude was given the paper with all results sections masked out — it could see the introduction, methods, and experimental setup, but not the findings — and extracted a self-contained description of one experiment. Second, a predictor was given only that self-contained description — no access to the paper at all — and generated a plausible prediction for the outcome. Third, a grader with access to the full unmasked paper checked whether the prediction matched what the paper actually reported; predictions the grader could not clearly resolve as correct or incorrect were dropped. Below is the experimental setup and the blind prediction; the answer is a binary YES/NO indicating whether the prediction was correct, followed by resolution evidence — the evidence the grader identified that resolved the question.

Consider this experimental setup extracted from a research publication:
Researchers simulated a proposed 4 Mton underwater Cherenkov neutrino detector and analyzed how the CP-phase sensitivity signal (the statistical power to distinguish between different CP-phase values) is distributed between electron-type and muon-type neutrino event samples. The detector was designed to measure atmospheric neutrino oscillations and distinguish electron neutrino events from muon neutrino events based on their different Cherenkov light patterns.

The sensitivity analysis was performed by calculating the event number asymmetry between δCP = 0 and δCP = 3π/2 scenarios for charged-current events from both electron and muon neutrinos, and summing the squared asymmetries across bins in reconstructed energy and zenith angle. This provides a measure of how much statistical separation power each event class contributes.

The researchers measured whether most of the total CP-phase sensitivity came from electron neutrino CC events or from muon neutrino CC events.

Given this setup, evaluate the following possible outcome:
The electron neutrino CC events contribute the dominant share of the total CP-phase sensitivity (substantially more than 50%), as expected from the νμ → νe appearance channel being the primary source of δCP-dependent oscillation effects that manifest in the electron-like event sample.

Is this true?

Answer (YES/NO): YES